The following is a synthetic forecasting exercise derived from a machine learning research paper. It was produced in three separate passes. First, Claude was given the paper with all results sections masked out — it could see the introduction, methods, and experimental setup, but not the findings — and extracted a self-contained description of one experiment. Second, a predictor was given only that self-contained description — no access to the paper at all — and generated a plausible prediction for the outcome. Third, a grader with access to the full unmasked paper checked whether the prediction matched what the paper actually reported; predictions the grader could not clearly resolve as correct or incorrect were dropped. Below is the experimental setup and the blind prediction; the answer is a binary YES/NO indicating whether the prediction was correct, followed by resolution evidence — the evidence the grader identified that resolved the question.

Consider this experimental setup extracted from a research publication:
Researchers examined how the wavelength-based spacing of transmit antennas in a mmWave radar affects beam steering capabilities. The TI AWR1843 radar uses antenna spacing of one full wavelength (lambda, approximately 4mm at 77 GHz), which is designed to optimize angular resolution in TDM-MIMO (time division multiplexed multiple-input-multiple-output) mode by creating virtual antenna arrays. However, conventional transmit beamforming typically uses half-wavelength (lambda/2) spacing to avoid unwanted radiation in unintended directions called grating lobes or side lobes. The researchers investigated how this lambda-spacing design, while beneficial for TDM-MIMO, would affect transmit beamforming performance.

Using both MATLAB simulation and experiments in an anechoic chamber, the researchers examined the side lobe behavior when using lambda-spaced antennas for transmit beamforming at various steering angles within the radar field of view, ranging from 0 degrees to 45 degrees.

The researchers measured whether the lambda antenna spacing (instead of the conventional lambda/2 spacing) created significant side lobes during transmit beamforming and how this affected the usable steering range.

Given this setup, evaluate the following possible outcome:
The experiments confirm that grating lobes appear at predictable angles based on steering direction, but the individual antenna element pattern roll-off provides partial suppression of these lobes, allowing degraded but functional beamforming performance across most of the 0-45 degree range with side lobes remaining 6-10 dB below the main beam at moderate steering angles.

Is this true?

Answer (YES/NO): NO